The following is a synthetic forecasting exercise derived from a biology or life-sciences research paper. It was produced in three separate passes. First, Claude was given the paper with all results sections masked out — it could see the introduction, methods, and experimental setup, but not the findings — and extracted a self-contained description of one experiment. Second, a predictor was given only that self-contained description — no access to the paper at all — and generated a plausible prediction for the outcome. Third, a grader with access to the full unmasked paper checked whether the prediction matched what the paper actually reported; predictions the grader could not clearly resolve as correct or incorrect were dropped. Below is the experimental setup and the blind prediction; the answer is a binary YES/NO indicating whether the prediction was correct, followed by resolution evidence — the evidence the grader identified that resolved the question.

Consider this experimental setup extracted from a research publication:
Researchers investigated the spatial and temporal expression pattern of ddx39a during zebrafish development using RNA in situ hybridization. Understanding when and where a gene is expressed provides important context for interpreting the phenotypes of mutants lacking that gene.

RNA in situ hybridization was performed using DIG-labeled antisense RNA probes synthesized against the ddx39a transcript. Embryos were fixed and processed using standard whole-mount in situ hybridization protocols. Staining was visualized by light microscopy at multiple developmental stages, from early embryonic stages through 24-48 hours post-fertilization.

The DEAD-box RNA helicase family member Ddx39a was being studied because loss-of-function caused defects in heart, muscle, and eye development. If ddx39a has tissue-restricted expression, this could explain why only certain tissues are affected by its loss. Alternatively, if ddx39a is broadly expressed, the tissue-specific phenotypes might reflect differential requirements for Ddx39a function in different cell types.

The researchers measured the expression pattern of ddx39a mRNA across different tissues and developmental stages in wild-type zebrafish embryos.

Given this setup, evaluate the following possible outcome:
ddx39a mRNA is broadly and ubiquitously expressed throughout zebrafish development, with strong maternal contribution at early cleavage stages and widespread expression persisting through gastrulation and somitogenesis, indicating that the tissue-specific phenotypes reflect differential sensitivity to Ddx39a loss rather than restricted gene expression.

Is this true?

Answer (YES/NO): NO